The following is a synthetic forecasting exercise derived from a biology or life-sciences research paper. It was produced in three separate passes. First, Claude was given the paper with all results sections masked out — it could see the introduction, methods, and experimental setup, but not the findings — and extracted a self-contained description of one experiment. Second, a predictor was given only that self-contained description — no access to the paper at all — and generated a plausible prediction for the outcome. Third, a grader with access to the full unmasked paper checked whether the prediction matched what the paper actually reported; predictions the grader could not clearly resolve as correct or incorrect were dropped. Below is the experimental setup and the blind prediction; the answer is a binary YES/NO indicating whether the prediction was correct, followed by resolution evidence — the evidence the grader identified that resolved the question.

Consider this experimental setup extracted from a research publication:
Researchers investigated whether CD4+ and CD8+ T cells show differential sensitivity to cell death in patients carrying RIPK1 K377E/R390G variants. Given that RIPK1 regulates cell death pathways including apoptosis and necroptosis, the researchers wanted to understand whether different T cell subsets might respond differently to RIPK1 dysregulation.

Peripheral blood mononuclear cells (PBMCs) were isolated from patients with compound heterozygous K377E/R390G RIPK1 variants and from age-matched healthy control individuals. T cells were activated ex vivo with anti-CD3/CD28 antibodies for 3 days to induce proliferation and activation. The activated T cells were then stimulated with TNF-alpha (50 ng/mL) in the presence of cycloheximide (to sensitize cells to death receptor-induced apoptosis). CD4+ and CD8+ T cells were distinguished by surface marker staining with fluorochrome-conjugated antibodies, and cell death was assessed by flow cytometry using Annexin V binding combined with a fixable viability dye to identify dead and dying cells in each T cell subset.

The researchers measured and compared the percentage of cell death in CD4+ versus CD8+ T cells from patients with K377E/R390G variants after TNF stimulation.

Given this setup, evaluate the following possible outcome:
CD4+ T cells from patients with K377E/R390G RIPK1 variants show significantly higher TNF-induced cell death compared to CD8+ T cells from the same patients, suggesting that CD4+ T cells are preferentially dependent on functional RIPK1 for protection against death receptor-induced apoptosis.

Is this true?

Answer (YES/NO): NO